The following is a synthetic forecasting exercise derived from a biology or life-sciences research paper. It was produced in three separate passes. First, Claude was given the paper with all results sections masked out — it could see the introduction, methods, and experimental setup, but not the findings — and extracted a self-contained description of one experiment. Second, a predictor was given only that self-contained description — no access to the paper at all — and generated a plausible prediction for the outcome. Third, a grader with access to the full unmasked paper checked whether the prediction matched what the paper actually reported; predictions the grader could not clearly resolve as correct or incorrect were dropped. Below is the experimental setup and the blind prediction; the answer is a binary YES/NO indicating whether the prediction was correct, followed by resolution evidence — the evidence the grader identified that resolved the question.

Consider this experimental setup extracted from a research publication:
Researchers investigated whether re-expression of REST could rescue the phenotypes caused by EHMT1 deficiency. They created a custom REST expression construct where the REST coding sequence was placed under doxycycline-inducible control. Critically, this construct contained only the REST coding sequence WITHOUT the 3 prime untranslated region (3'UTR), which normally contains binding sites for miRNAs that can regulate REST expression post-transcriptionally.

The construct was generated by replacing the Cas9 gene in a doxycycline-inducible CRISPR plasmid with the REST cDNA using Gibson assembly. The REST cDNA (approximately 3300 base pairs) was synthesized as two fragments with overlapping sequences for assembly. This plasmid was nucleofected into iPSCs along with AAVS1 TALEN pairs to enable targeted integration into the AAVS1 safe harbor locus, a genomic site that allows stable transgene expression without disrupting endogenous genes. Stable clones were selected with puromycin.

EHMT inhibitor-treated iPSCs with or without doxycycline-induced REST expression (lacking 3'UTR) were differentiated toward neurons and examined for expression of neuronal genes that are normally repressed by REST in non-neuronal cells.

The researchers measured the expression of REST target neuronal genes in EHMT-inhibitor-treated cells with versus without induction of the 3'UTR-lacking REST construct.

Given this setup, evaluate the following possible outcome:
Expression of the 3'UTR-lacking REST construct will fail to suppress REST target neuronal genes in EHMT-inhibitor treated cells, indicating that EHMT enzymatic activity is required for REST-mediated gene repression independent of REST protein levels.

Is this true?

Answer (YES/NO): NO